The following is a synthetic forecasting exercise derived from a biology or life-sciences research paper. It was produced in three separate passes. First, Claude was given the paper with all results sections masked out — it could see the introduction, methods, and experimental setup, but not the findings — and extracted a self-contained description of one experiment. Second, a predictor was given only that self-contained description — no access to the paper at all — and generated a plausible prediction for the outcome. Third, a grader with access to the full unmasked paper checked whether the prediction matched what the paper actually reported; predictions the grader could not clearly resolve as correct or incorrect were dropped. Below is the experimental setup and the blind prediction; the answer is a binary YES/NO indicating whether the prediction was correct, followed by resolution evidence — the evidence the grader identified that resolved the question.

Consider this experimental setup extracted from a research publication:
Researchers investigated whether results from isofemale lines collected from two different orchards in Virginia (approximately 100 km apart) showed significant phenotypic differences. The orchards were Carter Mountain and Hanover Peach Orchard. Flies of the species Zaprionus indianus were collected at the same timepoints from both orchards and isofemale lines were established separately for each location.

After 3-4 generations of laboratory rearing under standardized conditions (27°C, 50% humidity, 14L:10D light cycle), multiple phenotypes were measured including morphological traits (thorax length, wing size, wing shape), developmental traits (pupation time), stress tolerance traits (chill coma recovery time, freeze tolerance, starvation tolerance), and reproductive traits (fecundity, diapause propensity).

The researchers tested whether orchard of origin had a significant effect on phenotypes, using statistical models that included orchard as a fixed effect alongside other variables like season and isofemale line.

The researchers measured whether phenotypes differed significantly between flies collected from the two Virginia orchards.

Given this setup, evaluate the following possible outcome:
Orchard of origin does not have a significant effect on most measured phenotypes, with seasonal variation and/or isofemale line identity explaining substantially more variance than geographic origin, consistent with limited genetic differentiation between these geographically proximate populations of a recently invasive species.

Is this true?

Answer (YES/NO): YES